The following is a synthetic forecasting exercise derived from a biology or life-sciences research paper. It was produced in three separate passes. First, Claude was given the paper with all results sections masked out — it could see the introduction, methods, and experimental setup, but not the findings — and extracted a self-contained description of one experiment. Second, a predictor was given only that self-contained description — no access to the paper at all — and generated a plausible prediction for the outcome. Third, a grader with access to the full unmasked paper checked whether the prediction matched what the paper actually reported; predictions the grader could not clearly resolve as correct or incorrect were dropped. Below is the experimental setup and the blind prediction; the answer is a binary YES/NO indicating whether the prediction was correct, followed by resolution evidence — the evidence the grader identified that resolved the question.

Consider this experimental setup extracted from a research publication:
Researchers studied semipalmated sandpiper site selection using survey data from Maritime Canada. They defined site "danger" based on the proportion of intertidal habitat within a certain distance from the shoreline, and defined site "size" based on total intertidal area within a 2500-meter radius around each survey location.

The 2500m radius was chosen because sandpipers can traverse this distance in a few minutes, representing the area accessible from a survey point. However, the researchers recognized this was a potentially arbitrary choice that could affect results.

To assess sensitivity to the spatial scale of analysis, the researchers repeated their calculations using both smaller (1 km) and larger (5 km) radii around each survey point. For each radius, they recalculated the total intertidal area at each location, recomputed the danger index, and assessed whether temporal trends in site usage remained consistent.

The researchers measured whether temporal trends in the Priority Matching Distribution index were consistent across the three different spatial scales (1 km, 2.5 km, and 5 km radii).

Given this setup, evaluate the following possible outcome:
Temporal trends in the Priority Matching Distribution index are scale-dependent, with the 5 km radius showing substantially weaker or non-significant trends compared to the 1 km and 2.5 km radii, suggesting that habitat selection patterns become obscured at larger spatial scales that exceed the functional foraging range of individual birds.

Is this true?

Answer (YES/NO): NO